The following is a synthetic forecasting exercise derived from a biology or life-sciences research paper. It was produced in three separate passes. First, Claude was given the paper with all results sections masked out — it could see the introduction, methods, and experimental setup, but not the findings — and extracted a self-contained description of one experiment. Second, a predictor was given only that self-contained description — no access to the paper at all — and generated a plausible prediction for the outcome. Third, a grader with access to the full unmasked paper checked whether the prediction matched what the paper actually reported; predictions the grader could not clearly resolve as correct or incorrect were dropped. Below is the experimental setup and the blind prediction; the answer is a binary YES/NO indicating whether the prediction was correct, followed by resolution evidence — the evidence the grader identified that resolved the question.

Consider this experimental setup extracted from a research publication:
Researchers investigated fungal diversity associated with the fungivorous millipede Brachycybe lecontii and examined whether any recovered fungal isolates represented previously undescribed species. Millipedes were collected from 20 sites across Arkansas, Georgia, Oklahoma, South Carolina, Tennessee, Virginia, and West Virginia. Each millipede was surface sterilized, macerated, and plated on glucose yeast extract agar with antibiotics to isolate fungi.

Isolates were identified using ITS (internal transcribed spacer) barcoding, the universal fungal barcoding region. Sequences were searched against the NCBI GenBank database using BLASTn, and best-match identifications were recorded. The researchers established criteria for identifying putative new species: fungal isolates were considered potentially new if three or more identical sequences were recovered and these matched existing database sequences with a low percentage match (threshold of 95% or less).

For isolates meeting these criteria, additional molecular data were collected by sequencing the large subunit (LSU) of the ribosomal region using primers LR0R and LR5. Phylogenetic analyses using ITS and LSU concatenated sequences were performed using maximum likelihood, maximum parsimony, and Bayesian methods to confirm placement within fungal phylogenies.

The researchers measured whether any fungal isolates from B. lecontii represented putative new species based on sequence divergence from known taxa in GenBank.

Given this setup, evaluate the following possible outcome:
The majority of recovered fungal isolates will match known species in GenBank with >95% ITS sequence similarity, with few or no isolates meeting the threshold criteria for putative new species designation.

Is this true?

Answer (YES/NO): NO